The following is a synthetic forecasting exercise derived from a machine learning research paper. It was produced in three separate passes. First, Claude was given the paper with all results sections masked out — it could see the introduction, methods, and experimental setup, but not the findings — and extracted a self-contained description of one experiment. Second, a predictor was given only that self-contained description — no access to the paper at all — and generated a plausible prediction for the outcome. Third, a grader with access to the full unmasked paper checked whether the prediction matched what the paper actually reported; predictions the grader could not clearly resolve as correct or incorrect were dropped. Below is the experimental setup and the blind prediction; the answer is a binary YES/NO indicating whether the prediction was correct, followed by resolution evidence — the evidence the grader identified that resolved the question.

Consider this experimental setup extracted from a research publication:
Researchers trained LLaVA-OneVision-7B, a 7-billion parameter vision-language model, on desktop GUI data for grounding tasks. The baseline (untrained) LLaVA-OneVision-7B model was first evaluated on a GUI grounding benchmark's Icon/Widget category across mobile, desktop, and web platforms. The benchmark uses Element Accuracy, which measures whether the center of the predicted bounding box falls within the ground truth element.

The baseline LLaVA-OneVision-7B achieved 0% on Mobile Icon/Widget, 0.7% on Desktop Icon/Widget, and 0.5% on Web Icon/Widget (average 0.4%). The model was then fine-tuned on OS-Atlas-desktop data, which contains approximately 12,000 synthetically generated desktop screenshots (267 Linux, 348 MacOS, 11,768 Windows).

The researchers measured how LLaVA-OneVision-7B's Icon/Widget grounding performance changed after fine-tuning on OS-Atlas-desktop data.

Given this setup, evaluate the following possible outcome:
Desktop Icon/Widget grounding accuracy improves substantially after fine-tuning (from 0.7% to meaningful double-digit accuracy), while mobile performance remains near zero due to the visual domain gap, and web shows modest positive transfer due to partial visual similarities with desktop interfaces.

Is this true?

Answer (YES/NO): NO